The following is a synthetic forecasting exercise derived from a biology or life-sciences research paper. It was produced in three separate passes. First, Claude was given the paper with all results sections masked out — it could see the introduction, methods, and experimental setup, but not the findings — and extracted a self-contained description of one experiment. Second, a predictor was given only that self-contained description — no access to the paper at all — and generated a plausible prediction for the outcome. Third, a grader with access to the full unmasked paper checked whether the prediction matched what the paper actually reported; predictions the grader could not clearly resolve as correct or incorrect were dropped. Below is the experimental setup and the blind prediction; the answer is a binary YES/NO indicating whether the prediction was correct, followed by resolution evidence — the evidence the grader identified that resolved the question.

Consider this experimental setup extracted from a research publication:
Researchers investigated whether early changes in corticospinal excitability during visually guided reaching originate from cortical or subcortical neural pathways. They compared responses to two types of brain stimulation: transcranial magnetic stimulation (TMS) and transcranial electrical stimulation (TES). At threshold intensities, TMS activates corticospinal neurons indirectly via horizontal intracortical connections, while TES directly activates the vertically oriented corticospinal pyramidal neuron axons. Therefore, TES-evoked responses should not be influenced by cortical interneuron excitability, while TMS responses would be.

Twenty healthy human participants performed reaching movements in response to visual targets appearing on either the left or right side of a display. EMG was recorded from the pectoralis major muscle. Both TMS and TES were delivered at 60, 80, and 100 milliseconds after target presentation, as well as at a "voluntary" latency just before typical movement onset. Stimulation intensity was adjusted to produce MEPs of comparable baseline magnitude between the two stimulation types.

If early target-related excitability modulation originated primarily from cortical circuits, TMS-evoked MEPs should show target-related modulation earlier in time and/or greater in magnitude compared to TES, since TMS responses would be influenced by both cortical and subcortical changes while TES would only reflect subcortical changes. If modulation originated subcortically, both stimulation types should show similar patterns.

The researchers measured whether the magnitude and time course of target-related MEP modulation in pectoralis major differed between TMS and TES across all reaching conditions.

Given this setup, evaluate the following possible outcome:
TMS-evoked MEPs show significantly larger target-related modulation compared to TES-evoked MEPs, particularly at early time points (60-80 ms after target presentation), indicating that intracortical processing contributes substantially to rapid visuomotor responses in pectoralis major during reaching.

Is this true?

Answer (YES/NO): NO